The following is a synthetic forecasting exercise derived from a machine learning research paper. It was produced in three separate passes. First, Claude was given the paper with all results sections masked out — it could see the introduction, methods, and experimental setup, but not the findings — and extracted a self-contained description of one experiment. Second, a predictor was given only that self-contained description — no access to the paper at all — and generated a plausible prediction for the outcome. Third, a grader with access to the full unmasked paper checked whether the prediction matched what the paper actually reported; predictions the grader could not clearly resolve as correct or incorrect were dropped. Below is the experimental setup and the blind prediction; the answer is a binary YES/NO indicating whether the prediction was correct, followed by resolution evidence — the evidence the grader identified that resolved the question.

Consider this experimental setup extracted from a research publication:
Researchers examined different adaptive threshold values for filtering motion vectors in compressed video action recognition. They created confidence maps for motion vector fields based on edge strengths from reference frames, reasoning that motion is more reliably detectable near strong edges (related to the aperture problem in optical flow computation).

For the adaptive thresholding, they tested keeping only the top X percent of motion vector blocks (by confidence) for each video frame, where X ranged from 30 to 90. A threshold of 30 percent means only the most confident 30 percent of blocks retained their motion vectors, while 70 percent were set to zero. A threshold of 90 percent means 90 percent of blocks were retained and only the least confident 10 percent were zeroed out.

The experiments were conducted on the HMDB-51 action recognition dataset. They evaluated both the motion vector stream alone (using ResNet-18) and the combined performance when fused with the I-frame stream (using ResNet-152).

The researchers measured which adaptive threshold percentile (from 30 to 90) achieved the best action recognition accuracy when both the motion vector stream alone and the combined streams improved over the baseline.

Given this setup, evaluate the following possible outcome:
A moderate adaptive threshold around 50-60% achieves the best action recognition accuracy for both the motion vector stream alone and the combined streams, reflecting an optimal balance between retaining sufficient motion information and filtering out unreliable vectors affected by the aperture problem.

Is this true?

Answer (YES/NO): NO